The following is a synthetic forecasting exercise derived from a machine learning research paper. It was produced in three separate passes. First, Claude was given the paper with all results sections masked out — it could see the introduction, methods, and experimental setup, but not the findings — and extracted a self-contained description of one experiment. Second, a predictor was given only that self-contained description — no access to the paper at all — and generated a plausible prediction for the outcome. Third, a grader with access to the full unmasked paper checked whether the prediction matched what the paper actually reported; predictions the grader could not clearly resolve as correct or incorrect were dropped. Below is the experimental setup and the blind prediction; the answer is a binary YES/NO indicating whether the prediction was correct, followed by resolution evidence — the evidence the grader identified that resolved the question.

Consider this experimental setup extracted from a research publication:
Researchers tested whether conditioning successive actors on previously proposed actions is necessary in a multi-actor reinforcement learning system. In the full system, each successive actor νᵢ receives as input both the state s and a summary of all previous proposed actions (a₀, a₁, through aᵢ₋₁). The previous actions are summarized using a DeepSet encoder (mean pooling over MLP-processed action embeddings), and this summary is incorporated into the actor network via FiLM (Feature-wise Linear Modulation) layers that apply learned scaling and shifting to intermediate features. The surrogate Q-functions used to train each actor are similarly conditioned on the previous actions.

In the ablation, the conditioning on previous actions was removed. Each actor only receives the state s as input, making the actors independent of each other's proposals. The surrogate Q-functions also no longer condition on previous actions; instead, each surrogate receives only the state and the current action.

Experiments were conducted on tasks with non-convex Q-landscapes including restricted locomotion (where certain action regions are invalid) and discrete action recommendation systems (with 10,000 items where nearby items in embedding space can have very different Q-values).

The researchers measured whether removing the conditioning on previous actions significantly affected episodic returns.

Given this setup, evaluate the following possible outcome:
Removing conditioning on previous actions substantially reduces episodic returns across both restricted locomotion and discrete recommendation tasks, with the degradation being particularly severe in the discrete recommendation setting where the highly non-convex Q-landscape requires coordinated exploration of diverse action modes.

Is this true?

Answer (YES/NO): NO